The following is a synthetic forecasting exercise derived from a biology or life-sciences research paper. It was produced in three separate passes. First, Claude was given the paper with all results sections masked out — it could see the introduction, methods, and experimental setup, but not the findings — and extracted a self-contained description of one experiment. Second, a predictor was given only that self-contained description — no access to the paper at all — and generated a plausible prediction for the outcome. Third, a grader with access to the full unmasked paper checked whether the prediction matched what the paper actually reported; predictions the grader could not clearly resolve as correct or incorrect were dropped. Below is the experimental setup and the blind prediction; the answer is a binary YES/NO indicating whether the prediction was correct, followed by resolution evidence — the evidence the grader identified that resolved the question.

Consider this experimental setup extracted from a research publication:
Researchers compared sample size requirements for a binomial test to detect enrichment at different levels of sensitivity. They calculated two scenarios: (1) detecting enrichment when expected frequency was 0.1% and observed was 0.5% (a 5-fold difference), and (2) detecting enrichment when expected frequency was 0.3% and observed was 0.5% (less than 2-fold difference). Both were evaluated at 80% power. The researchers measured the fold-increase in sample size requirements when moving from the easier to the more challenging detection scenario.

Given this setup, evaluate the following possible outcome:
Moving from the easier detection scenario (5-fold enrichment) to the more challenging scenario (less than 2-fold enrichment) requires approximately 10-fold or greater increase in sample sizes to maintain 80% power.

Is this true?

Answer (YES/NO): NO